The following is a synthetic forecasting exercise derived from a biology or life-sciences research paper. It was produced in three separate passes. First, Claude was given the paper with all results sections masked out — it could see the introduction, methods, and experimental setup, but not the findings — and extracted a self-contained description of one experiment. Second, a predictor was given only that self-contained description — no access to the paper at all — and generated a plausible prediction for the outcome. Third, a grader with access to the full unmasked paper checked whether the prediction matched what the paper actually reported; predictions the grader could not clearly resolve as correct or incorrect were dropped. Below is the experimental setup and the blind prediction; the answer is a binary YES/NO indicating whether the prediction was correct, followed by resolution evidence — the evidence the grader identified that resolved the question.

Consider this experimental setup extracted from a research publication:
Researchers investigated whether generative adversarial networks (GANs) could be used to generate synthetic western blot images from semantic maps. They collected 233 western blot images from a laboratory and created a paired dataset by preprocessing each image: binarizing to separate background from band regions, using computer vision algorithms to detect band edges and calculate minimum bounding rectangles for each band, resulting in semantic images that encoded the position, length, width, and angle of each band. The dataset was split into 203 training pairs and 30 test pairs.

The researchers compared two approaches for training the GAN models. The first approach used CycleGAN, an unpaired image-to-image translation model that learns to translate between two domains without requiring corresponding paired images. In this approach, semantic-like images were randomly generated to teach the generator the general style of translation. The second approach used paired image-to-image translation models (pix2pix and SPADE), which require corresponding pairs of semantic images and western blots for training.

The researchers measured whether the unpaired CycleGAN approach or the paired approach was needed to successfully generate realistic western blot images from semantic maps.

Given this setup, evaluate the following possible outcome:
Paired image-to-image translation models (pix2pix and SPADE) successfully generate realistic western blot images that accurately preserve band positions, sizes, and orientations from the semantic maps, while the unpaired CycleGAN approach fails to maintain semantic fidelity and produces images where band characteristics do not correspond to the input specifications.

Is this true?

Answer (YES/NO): NO